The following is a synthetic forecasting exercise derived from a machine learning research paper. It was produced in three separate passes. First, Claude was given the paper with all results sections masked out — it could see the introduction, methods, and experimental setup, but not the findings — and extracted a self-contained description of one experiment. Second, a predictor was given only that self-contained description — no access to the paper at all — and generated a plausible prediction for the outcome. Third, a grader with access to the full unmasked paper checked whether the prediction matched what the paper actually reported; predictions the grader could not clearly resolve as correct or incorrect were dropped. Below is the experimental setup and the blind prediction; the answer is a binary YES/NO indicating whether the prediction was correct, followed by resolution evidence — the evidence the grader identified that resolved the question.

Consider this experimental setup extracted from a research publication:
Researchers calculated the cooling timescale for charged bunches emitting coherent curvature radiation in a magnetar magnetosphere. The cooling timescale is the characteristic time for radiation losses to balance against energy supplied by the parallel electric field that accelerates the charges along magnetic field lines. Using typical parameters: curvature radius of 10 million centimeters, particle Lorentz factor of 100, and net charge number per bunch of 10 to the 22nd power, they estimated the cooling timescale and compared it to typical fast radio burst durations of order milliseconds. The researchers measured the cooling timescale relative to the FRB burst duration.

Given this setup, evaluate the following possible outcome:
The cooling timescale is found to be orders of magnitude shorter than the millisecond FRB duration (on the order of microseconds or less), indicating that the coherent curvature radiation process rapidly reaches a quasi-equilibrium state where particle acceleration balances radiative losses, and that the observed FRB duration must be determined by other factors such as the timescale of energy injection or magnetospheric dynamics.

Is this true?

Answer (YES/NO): YES